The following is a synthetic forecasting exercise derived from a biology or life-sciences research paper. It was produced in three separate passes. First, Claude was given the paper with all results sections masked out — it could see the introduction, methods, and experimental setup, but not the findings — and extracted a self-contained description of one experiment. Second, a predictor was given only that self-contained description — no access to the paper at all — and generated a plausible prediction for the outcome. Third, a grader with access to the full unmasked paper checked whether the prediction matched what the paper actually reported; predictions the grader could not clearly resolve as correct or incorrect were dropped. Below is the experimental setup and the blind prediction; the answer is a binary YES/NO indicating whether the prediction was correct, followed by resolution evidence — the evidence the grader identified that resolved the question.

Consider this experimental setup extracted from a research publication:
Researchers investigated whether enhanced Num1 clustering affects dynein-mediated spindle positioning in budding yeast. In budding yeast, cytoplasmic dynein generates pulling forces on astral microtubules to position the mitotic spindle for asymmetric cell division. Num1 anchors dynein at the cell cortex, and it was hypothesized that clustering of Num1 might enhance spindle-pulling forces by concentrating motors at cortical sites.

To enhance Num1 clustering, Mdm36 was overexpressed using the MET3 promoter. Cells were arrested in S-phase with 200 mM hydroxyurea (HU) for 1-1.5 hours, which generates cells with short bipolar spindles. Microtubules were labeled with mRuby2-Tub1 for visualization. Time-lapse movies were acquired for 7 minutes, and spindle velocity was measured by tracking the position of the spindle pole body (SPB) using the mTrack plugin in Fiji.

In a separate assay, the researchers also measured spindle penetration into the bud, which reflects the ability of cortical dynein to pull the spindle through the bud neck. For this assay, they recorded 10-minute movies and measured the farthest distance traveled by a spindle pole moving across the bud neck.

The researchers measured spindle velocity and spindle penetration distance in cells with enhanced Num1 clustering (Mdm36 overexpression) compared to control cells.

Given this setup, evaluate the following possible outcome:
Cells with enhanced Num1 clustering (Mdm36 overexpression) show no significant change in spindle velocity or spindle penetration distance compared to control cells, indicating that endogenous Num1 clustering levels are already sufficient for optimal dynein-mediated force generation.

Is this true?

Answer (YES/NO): YES